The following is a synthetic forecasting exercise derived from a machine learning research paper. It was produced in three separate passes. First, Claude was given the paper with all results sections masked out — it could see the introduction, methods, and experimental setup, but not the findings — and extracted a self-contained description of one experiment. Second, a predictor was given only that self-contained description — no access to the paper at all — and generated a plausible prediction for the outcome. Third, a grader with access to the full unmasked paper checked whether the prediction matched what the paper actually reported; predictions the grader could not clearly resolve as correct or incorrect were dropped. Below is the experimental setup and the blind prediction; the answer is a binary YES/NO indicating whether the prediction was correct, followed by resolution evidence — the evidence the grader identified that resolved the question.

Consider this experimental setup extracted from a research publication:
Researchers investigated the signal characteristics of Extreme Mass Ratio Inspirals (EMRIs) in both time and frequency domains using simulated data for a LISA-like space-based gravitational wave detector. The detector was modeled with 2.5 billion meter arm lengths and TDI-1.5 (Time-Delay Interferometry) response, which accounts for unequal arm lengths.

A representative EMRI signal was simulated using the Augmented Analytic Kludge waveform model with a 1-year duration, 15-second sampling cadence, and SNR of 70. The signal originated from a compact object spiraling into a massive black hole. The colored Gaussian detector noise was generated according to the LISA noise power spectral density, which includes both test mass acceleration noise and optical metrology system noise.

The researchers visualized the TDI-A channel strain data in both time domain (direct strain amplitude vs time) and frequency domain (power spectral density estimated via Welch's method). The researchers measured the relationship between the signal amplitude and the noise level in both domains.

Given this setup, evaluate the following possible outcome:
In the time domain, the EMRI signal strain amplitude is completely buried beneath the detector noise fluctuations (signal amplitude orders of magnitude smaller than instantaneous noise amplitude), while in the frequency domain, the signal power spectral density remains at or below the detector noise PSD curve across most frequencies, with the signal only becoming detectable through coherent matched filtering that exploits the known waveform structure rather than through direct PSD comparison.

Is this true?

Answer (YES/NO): NO